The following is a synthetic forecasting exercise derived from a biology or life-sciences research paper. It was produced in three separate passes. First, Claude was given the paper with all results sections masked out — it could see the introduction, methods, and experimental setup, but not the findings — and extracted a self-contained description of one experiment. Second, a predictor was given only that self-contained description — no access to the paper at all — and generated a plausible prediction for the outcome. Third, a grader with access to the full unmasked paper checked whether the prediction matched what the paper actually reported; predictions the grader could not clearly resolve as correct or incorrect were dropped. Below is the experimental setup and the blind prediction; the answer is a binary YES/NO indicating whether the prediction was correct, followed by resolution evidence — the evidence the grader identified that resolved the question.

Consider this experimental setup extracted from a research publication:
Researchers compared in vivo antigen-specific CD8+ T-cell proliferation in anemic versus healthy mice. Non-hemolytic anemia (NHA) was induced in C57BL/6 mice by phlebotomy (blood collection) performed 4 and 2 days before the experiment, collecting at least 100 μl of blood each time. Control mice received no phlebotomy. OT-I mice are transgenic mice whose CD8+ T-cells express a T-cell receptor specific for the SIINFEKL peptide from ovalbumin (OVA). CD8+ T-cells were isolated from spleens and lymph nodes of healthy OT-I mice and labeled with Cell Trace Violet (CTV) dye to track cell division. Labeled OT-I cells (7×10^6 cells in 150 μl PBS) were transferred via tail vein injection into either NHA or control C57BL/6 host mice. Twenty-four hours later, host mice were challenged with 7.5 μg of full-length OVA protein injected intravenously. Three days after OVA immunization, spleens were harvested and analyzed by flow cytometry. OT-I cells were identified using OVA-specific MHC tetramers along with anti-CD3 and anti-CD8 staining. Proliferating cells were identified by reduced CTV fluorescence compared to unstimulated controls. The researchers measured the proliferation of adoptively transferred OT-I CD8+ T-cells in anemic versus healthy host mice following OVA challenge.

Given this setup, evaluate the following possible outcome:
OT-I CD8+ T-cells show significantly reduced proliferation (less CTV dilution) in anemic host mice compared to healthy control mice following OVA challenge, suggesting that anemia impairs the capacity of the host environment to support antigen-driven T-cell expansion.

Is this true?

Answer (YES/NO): YES